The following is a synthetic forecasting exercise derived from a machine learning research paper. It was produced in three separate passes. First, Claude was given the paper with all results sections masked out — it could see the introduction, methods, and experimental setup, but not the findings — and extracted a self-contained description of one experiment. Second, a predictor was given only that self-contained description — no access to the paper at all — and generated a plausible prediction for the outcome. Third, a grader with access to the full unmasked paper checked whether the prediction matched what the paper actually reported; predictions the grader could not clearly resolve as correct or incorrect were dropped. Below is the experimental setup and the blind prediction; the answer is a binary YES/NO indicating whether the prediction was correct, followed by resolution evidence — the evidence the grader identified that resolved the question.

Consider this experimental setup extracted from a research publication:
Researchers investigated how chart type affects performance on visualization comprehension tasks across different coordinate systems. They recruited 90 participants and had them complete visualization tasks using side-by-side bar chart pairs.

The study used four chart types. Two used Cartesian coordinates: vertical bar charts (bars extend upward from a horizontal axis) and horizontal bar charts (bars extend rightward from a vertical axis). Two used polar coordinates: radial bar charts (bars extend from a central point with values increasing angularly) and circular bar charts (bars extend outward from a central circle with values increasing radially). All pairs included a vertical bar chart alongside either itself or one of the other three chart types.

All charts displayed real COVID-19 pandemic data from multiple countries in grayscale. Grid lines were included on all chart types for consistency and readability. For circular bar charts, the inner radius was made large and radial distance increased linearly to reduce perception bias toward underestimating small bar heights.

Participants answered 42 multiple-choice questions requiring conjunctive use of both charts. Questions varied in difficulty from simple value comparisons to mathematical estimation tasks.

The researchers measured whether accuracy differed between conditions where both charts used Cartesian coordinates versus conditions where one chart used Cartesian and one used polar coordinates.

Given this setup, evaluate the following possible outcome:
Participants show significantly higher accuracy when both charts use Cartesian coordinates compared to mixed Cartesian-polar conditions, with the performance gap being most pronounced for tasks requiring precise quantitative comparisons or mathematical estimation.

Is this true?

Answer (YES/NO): NO